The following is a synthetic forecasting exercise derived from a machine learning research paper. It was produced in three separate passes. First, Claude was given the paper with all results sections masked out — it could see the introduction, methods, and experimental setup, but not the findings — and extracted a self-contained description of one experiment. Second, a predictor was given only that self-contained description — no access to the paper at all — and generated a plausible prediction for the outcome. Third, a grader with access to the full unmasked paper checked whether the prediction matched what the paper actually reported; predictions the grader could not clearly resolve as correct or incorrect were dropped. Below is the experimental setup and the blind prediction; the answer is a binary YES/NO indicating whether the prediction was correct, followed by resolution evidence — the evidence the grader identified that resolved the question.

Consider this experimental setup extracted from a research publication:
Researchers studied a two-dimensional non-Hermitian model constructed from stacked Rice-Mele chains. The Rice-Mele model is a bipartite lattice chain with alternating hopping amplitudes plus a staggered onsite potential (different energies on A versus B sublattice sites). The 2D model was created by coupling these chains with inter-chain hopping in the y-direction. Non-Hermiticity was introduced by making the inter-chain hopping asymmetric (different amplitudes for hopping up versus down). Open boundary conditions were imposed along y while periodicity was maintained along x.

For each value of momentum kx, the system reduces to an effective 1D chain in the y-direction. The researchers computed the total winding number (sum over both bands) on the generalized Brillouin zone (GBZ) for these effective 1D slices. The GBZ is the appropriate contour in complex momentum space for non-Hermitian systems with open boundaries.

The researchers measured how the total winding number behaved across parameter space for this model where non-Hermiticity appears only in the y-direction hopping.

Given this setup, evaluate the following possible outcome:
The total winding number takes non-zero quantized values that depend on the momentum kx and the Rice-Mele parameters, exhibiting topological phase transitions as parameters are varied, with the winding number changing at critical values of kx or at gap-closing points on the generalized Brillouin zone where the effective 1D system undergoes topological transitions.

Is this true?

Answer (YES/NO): NO